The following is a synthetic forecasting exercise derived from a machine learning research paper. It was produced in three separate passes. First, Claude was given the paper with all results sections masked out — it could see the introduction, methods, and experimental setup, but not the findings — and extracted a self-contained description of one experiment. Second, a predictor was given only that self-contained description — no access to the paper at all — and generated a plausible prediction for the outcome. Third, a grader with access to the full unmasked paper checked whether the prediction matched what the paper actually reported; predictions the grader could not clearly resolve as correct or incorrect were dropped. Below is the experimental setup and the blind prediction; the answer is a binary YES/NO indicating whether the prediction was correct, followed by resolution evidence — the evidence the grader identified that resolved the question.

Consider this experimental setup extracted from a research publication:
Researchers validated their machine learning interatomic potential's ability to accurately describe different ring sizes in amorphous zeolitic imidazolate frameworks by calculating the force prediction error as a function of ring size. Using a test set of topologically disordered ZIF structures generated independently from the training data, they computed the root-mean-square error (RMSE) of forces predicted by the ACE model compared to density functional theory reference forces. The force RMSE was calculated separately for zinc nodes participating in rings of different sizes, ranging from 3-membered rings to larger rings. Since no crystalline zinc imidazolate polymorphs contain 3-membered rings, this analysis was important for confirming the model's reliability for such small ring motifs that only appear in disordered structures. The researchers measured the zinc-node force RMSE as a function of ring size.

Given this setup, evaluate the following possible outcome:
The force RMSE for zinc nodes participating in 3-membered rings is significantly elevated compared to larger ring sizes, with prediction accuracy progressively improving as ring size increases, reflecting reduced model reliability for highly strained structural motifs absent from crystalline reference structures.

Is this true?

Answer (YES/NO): NO